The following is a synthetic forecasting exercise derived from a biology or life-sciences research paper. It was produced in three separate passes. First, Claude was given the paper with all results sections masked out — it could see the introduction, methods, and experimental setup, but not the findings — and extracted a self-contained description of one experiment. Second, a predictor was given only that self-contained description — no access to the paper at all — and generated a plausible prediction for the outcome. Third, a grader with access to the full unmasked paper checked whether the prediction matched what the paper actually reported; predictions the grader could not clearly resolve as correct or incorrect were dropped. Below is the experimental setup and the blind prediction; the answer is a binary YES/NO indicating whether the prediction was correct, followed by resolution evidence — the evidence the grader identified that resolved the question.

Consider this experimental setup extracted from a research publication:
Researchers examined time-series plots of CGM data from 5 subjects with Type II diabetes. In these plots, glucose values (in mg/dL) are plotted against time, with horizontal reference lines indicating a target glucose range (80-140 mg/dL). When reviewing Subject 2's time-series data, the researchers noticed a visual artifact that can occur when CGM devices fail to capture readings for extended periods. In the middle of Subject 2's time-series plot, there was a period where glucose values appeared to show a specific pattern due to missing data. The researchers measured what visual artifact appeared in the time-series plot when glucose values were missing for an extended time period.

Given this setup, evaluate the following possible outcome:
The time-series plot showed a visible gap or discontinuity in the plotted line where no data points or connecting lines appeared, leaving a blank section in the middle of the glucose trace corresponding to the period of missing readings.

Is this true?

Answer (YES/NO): NO